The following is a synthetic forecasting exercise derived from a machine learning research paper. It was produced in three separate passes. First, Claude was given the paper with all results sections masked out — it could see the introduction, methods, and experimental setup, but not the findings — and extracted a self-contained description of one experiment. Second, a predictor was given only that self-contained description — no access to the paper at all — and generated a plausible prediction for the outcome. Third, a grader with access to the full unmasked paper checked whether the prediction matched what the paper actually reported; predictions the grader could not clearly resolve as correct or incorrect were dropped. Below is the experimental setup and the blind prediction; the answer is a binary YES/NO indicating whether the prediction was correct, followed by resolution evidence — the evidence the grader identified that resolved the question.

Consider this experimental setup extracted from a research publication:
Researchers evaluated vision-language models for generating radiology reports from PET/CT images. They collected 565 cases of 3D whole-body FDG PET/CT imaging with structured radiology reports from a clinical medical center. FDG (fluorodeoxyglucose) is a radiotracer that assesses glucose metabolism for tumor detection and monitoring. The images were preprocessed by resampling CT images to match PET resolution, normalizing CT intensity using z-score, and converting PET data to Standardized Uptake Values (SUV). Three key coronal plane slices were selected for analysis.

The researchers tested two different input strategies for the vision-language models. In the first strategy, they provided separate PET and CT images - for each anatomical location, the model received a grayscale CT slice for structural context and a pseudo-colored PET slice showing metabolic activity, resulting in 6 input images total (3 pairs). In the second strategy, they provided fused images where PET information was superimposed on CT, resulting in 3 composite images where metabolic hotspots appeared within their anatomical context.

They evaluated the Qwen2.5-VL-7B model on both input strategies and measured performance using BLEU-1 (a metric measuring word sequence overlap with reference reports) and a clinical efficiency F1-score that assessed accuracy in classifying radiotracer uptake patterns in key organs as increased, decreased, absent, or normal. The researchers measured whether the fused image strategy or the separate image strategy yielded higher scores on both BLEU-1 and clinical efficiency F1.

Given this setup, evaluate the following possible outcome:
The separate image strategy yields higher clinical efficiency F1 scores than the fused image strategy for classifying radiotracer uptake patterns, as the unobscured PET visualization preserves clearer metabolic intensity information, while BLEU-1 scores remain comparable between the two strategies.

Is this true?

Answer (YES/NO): NO